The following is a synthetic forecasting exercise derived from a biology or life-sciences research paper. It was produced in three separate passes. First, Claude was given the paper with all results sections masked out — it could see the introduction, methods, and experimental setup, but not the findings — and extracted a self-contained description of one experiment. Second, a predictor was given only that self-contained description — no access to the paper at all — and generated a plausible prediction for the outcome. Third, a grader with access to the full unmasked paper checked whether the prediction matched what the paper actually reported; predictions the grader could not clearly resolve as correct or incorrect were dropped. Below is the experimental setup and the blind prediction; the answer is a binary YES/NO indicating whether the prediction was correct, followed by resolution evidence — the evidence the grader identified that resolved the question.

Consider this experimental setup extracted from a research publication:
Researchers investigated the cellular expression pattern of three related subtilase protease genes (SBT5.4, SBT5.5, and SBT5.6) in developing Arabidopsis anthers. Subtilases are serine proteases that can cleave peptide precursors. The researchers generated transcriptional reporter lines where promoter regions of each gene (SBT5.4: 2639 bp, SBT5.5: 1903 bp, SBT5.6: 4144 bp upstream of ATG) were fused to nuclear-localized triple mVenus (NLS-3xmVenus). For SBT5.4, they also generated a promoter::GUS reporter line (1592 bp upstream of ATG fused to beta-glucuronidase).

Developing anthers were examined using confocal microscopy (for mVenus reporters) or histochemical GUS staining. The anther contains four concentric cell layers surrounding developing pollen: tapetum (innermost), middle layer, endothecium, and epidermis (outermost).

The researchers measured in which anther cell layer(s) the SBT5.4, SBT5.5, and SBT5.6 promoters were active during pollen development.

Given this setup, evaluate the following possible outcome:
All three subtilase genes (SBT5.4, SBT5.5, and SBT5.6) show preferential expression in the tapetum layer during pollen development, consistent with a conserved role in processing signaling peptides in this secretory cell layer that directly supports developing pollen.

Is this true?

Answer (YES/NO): NO